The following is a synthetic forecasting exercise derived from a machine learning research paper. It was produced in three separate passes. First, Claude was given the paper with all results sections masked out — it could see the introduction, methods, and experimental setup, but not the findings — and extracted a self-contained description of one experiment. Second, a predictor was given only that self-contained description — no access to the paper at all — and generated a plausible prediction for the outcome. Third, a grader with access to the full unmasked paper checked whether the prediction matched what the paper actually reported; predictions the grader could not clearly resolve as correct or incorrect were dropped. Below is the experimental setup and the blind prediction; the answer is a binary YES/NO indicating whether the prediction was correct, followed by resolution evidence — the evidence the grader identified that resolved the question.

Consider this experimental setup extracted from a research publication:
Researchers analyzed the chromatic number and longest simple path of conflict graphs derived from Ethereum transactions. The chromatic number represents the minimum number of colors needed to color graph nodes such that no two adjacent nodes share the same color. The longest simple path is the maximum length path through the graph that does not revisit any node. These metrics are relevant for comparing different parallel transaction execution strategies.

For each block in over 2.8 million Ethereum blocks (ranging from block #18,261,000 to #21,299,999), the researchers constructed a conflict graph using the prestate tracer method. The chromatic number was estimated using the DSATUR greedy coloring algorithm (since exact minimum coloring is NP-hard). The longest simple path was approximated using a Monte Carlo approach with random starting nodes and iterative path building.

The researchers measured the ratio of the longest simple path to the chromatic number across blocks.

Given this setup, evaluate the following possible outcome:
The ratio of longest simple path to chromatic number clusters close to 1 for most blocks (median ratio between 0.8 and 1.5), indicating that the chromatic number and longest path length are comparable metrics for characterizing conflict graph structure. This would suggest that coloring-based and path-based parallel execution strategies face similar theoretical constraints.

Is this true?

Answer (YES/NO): NO